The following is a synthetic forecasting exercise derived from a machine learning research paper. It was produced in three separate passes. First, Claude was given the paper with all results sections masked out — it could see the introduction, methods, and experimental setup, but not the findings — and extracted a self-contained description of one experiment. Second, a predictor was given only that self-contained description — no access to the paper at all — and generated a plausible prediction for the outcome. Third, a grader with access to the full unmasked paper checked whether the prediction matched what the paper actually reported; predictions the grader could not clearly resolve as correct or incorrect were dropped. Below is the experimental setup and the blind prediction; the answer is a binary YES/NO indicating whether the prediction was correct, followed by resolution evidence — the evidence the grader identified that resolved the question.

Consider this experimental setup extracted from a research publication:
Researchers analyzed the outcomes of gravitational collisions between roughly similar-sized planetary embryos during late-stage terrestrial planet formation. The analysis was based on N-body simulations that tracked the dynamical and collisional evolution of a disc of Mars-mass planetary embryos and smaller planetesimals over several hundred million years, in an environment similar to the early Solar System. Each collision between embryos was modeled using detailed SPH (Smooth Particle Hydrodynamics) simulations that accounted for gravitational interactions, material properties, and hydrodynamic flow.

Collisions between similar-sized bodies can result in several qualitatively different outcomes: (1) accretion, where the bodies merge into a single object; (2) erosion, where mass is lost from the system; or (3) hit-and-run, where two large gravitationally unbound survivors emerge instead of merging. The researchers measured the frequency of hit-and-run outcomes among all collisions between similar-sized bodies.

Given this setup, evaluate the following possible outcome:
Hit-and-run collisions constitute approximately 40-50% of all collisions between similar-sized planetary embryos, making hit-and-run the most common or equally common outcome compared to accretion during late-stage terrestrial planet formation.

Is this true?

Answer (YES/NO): NO